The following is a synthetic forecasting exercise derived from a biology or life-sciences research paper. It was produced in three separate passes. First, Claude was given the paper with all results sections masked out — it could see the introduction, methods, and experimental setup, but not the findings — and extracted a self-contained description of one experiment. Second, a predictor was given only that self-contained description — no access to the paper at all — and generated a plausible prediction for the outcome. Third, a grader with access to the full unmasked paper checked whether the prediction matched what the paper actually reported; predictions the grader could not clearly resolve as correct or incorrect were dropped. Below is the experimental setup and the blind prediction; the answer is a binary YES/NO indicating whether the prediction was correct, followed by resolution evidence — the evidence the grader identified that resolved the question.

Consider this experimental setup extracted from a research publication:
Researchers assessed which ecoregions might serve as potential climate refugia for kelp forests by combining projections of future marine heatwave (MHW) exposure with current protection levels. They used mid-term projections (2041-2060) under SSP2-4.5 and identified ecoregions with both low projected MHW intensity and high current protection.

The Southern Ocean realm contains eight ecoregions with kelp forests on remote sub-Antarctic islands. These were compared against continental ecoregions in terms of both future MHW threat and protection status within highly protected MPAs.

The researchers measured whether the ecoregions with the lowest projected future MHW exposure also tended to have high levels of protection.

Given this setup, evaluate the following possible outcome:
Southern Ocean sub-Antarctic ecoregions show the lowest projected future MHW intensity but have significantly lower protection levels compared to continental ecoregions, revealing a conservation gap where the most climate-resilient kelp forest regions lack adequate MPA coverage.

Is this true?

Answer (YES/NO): NO